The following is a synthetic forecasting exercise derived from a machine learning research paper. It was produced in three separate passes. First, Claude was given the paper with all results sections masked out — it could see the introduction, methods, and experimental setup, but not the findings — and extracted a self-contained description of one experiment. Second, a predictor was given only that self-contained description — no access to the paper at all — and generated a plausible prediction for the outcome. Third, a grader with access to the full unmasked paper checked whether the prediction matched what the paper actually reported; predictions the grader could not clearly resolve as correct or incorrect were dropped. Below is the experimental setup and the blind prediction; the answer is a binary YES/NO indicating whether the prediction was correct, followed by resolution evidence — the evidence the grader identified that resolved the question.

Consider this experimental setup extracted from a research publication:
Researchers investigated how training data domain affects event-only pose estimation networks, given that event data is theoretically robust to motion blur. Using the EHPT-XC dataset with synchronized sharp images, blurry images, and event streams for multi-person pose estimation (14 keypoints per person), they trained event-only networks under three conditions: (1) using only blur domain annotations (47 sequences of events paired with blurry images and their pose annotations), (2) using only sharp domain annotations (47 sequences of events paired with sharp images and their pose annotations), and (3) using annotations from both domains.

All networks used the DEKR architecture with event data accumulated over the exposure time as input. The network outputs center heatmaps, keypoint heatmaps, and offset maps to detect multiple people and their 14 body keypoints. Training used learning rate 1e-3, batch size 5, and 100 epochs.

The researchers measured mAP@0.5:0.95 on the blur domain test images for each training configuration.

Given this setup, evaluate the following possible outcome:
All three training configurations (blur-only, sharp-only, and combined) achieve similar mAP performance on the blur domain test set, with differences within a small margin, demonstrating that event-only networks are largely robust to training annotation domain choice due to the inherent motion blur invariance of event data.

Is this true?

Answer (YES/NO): NO